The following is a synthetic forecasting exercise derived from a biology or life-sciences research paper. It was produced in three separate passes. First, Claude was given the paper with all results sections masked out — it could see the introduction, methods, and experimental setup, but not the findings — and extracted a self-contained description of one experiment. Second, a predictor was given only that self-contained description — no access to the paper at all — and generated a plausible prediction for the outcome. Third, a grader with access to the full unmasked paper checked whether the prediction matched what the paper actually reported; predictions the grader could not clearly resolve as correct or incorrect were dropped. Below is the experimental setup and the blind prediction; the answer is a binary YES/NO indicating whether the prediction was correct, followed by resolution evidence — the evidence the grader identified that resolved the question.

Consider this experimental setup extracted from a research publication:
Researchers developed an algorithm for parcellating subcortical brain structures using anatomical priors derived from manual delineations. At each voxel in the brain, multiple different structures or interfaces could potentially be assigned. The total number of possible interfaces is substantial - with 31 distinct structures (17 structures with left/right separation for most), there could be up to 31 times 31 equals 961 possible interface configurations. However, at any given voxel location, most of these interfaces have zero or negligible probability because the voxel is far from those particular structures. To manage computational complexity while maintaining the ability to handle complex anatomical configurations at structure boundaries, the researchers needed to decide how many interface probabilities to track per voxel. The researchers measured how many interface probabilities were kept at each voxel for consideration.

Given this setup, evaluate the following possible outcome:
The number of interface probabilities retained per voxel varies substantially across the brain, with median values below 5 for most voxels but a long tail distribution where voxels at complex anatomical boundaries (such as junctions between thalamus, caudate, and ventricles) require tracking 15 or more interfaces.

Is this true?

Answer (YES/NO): NO